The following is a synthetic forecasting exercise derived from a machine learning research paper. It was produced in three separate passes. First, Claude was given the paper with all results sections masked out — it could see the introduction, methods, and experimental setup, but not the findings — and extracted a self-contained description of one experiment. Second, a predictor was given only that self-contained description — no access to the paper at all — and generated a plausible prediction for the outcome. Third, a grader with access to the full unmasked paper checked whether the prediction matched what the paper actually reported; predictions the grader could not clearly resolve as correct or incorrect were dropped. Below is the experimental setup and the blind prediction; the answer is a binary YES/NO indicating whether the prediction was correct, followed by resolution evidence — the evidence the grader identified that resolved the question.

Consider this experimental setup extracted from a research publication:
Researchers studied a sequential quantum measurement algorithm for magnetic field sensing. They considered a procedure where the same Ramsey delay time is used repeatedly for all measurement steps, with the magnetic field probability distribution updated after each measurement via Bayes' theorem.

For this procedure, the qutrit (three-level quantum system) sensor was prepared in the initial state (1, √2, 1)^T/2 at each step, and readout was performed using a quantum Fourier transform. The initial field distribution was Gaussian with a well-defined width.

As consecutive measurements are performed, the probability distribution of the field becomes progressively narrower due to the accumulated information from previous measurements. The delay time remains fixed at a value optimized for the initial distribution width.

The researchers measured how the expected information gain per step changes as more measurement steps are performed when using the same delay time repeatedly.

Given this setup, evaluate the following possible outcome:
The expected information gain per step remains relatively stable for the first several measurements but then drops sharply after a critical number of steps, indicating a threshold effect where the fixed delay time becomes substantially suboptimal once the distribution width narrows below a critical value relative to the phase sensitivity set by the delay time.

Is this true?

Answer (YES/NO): NO